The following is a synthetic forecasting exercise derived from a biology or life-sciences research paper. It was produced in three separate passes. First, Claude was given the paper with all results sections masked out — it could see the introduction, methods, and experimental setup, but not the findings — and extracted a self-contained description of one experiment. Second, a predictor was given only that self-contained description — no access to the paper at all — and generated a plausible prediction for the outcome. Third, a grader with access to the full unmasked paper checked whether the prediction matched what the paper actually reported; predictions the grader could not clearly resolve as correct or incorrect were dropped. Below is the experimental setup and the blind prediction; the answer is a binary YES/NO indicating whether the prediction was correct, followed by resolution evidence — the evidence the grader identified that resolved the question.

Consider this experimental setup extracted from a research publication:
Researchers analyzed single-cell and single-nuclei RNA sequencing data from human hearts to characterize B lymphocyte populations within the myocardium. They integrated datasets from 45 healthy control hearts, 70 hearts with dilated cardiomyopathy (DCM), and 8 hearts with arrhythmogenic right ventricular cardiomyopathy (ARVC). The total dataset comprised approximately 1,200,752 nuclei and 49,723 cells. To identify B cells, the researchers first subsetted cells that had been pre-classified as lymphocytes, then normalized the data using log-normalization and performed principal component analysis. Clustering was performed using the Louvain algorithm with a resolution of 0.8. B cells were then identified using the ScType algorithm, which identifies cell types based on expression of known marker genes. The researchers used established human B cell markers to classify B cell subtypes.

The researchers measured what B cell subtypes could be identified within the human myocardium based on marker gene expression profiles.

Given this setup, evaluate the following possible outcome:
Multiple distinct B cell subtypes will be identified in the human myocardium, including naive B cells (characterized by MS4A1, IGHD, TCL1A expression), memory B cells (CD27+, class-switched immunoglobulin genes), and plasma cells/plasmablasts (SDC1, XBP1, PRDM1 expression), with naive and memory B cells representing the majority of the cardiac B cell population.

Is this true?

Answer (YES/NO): NO